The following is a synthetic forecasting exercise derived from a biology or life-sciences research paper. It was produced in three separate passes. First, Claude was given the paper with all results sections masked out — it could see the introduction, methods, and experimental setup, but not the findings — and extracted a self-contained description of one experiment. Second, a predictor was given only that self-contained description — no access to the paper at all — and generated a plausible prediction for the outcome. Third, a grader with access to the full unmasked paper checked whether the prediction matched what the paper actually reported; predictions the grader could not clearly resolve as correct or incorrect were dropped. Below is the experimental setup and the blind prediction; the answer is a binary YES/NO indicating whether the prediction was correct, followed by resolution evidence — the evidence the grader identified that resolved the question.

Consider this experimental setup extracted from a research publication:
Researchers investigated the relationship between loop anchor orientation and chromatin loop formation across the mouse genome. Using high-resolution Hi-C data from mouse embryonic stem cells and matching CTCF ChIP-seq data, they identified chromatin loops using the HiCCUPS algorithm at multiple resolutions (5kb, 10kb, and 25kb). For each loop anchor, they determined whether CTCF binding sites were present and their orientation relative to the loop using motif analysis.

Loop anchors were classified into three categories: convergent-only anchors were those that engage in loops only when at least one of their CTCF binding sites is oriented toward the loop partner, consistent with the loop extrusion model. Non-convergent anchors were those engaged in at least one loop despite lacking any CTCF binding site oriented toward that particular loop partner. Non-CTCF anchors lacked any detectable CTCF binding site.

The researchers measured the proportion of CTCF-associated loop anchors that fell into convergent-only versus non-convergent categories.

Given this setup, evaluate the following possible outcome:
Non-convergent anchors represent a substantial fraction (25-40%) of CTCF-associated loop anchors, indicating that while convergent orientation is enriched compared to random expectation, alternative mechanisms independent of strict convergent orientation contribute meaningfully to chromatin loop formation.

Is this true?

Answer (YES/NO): NO